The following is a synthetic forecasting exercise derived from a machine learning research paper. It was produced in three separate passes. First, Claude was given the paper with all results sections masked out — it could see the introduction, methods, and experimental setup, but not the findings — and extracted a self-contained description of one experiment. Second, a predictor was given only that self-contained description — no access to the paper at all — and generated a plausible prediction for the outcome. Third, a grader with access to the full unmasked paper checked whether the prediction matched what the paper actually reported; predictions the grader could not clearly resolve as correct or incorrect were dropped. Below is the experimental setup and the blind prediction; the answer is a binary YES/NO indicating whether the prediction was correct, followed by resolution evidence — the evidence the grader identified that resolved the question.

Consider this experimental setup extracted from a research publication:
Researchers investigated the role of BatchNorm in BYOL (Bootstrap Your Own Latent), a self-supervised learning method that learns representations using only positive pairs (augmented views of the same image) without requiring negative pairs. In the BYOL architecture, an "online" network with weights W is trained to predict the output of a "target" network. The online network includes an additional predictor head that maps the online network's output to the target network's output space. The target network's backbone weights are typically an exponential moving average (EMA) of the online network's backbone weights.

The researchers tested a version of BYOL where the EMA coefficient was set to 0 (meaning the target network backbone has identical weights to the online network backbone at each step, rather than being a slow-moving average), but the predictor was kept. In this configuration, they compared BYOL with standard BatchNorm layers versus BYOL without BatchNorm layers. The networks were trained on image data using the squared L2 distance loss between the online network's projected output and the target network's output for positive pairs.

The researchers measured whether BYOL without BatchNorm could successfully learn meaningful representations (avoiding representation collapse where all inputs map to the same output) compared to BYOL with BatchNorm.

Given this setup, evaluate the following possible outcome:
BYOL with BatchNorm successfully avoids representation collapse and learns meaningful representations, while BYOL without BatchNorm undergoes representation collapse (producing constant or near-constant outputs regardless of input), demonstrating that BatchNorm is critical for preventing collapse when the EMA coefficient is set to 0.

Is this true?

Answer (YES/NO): YES